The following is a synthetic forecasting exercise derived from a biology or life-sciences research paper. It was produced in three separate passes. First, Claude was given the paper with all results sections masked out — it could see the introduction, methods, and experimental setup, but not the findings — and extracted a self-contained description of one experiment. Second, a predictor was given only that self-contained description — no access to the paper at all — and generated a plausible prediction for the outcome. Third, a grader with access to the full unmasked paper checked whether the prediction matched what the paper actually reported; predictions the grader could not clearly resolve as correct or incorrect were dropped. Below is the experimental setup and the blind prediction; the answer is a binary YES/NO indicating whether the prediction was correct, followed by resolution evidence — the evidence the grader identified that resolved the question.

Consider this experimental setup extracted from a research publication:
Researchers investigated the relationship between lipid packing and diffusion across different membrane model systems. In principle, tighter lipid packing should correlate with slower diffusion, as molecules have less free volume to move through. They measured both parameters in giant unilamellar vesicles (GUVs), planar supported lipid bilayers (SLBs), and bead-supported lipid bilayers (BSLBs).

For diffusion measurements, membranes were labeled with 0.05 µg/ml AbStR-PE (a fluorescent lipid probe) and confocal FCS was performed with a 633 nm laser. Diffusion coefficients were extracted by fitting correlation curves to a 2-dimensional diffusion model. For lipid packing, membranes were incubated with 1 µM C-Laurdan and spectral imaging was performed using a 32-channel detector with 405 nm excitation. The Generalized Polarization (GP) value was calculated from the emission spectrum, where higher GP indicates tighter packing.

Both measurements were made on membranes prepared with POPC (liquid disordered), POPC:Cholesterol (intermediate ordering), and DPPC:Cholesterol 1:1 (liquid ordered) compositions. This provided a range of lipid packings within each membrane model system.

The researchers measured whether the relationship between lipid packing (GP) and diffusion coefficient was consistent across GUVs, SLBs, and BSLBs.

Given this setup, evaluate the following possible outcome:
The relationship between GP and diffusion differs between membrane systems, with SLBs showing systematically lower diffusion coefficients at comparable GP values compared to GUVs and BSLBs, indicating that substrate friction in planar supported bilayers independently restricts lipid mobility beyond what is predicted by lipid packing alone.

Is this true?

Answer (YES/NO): NO